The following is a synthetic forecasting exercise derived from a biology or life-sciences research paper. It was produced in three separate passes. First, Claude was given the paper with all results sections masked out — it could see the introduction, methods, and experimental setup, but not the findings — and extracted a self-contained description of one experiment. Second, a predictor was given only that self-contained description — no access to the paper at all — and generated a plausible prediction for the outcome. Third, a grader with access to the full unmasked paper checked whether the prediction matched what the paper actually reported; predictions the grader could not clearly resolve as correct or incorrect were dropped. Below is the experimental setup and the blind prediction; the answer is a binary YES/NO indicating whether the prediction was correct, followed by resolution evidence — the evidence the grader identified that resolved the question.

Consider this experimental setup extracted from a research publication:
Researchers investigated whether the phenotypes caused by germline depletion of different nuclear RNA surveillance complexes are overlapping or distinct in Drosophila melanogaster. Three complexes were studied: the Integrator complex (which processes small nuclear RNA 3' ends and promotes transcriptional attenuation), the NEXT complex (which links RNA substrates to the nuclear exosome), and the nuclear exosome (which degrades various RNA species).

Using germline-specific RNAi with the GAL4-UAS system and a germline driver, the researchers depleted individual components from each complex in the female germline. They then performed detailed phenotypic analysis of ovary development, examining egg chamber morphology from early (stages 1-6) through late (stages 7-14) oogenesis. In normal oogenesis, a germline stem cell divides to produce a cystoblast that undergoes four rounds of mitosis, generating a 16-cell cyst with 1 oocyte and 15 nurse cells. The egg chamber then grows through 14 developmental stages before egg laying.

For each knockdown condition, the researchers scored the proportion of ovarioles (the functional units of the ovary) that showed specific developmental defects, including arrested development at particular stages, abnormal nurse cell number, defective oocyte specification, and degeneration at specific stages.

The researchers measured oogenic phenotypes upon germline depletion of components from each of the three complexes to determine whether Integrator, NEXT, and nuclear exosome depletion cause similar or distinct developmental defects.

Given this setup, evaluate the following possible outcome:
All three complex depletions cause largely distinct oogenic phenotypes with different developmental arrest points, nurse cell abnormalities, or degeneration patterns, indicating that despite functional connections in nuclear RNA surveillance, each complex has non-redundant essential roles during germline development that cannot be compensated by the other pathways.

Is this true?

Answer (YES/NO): NO